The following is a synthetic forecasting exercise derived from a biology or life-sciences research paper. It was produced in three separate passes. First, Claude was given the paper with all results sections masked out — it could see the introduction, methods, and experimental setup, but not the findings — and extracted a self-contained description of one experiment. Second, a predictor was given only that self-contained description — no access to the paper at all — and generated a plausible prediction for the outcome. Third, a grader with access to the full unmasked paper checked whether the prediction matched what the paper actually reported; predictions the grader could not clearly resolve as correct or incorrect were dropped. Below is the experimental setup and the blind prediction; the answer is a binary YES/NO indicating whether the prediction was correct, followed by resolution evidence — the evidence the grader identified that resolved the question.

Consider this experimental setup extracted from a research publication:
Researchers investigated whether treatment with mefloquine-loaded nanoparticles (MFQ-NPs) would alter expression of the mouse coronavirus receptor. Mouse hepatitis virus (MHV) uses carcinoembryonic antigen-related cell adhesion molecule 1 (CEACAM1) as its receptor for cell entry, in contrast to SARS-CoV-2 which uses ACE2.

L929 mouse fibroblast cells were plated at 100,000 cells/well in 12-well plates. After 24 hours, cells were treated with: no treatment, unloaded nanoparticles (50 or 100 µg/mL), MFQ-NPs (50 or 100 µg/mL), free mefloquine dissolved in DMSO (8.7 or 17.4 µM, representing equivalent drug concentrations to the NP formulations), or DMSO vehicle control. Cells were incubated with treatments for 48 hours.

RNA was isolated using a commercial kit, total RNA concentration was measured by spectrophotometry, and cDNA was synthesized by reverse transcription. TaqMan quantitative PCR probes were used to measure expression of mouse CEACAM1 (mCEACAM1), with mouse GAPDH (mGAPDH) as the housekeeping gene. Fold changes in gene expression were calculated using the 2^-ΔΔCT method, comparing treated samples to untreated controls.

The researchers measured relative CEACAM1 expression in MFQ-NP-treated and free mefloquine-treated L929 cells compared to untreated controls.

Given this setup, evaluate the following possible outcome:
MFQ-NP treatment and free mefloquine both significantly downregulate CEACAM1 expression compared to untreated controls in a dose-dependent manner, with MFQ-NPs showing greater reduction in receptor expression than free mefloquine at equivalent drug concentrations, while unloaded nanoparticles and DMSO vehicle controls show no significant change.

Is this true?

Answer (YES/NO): NO